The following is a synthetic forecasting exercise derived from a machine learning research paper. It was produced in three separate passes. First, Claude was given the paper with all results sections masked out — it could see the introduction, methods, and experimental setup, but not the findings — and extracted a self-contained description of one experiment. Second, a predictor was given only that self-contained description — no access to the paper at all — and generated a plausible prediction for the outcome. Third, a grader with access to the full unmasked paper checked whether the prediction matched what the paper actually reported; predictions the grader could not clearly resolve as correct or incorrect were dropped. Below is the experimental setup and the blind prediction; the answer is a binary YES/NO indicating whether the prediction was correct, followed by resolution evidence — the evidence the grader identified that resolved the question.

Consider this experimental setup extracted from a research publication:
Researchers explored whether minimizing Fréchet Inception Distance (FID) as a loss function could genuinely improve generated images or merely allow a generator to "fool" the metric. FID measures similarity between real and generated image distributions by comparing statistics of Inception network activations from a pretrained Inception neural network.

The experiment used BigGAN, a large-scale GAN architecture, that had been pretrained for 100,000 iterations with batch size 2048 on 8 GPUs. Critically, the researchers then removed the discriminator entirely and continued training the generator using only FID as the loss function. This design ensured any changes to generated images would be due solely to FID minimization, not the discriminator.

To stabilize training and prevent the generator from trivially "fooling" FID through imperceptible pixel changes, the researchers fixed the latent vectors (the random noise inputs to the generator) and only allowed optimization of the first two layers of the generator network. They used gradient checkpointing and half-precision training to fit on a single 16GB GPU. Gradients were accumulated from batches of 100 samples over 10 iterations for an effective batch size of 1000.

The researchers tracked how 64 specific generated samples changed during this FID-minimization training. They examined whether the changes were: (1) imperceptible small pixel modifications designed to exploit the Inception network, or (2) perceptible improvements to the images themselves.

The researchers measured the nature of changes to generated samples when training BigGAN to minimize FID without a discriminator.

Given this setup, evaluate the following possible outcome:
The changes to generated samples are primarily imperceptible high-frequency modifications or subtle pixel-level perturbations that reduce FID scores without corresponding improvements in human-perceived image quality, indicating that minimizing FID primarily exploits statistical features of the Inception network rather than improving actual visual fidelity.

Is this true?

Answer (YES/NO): NO